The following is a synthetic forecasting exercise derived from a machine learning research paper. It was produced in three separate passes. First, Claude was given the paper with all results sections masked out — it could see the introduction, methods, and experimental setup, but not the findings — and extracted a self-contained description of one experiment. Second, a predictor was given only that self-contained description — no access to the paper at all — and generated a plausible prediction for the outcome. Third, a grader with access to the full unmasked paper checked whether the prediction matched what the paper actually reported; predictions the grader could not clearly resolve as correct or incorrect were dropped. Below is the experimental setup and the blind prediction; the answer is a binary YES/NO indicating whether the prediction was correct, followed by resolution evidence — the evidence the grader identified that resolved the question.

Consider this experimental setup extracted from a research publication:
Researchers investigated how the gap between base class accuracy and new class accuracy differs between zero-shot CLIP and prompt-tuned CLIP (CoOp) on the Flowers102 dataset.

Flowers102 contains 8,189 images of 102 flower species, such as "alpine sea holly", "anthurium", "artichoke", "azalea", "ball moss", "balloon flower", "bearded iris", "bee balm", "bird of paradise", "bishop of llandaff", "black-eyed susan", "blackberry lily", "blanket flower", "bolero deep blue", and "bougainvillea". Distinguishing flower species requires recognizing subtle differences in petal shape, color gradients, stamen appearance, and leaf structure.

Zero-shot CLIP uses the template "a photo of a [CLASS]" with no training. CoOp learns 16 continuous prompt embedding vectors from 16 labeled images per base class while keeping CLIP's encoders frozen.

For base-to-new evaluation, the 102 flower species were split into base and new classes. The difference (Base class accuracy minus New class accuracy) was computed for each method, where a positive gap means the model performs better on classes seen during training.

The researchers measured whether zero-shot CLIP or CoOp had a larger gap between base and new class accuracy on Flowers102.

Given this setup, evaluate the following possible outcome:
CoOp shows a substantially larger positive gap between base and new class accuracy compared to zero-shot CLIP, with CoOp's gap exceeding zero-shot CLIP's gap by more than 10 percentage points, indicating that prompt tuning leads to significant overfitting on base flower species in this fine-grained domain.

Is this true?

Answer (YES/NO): YES